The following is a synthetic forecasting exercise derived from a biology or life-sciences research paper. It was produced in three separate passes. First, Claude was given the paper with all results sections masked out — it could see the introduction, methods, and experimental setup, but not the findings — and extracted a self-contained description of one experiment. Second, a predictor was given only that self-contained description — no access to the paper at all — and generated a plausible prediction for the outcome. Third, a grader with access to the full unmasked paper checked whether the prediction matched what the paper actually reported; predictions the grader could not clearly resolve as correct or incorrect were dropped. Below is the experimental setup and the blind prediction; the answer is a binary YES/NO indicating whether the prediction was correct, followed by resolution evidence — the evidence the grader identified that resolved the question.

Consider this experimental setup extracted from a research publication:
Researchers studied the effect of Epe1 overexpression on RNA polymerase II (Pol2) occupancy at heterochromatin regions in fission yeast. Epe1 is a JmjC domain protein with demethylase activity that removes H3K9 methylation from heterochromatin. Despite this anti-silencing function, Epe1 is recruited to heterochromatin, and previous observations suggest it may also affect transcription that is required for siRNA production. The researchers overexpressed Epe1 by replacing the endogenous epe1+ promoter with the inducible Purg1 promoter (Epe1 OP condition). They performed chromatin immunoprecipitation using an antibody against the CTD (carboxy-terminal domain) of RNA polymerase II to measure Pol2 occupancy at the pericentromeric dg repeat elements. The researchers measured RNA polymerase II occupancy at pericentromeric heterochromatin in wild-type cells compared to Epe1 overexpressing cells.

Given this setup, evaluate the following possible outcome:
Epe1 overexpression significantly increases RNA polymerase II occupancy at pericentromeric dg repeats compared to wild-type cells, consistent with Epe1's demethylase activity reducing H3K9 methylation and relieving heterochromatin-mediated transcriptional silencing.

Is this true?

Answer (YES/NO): YES